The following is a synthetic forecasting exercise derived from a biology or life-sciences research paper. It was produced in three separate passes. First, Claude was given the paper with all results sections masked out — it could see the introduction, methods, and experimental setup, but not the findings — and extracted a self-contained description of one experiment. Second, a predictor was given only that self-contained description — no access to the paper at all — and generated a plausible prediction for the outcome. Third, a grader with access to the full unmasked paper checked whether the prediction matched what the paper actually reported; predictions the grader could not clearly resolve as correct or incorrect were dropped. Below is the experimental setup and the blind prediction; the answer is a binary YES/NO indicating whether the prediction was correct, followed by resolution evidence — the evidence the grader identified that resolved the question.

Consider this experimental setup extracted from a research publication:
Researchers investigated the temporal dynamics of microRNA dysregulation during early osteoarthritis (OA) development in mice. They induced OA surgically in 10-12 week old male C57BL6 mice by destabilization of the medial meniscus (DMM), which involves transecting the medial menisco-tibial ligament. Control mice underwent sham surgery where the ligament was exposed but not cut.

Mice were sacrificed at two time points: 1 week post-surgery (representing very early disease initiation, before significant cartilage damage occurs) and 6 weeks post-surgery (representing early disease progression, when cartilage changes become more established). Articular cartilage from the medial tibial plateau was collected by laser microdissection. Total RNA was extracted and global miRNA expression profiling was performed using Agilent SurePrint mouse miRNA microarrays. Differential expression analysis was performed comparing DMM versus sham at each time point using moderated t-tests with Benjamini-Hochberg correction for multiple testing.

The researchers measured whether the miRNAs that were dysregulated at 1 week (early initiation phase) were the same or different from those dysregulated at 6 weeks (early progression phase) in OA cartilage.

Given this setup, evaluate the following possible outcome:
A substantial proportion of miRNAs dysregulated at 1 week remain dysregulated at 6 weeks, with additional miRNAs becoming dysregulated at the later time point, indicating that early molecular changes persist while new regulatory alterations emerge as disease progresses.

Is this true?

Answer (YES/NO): YES